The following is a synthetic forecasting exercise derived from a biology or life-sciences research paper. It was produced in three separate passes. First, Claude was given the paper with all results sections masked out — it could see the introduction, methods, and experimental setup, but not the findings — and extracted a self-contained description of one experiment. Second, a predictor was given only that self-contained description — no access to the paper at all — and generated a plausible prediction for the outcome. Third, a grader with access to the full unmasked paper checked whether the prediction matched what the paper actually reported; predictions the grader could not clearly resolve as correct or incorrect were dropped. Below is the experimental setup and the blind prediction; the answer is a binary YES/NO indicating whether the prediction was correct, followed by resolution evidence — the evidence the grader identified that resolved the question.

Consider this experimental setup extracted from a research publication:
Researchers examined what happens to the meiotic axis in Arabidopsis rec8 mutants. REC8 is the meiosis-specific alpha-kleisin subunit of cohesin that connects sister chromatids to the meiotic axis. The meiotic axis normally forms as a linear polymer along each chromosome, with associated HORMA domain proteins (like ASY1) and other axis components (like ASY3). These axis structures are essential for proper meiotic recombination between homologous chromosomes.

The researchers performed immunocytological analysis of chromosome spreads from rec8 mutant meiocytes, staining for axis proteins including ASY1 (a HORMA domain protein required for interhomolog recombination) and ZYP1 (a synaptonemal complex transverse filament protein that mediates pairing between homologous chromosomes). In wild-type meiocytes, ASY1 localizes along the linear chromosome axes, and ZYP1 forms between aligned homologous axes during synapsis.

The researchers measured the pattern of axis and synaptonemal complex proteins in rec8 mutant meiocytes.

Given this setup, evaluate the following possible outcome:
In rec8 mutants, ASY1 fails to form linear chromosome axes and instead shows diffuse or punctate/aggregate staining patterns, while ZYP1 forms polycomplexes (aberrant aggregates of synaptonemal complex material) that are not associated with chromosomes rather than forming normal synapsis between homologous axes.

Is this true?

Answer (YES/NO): NO